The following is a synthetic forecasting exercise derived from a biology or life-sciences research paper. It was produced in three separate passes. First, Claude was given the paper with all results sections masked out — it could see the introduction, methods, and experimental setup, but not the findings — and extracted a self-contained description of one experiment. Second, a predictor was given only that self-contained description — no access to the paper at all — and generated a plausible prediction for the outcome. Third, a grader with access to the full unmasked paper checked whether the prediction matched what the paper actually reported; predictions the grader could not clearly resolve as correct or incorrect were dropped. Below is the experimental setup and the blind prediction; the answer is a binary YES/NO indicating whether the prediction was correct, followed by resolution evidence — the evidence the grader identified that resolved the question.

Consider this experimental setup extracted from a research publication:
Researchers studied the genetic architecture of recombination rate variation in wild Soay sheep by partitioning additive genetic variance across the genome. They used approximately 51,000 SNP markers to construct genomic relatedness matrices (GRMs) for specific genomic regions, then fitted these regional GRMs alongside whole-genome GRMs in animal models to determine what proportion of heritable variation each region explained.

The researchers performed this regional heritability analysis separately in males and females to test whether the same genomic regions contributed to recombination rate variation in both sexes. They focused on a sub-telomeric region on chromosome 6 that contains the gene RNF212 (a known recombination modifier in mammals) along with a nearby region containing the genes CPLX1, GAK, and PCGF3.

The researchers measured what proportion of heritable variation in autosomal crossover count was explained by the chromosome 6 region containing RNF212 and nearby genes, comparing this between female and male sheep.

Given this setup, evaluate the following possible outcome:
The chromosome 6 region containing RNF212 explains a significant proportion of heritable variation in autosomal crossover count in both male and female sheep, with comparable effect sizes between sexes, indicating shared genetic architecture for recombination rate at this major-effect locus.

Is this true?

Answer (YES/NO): NO